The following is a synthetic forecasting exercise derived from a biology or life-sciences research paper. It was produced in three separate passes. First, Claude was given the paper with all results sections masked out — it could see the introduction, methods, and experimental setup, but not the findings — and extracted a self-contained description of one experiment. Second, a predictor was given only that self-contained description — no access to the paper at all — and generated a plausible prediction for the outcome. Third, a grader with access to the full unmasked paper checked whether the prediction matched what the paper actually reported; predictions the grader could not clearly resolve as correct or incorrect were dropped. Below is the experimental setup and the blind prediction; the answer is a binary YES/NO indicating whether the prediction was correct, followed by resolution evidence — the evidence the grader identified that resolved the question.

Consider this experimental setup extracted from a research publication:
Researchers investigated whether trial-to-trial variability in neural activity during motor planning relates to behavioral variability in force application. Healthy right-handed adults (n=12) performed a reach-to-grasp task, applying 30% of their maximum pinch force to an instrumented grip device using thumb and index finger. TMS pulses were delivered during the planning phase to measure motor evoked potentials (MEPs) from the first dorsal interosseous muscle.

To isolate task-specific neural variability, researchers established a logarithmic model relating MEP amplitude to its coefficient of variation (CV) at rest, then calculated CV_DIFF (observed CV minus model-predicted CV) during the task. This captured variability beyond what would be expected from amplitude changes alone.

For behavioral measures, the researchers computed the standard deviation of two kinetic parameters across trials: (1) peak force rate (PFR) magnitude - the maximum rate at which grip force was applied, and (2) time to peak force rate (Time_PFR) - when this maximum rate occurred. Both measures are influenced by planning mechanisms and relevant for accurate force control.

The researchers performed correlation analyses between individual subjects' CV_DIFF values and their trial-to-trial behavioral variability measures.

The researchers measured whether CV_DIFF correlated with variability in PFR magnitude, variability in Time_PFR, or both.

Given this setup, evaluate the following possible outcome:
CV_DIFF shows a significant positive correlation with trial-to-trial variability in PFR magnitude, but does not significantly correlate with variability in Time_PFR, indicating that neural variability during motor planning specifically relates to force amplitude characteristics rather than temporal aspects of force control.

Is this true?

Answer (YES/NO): NO